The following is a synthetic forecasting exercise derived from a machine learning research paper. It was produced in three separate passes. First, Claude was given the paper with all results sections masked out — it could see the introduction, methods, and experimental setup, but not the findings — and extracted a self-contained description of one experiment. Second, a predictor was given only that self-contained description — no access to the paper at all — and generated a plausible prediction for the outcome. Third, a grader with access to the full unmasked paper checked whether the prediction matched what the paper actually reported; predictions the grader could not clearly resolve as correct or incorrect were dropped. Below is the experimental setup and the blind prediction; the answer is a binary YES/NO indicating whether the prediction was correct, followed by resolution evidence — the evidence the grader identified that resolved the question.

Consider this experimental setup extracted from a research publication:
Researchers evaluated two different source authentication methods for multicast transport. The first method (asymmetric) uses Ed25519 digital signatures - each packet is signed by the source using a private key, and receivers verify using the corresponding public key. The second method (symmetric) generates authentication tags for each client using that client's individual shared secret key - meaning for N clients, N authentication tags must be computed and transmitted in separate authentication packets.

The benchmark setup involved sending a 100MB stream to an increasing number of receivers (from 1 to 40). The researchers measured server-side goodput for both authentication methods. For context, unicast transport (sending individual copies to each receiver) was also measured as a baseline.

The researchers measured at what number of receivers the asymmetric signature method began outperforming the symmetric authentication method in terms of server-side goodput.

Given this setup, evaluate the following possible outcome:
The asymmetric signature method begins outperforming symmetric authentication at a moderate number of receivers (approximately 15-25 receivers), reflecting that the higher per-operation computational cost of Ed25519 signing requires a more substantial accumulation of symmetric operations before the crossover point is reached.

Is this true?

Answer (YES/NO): NO